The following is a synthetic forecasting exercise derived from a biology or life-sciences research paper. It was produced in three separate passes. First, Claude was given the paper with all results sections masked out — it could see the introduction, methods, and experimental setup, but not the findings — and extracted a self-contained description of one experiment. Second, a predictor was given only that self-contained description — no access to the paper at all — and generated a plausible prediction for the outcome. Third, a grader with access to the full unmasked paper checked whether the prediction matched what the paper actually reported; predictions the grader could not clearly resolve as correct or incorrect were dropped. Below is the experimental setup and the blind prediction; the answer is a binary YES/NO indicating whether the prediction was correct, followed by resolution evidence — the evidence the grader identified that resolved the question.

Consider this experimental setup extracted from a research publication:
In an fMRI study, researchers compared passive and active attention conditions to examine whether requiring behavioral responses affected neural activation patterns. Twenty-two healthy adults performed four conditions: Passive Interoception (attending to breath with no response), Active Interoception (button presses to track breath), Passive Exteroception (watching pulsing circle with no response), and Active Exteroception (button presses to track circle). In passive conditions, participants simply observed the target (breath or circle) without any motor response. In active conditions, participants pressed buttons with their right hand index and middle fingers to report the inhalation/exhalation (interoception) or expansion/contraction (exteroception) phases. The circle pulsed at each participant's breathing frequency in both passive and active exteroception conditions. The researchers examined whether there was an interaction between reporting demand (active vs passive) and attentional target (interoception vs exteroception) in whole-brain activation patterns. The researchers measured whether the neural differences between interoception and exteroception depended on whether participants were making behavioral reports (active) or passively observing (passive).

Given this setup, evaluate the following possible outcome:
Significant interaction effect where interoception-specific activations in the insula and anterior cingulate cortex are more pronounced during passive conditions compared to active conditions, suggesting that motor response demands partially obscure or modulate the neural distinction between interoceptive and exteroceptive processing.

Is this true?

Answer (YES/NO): NO